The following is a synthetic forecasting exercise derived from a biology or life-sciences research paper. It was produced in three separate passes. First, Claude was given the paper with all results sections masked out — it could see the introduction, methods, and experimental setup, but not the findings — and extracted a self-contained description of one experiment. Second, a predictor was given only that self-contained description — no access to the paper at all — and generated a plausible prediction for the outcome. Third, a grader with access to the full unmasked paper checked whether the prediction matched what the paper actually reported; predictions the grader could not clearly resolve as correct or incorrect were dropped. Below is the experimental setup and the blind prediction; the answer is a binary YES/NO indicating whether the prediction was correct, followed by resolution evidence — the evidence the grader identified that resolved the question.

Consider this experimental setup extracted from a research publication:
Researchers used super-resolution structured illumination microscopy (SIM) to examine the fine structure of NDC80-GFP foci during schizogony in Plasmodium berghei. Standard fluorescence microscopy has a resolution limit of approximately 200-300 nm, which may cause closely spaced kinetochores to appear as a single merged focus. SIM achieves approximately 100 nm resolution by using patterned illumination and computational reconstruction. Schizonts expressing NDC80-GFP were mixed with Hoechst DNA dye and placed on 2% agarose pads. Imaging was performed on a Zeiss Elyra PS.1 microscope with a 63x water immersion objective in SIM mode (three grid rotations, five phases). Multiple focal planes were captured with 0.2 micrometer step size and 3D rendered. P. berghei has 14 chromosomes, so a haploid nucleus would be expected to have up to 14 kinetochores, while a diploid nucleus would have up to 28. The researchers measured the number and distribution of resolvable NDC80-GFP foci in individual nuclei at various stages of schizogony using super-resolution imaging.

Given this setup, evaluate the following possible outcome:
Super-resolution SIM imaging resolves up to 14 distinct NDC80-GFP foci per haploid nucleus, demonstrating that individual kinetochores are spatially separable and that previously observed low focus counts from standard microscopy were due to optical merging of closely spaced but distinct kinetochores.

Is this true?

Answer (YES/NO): NO